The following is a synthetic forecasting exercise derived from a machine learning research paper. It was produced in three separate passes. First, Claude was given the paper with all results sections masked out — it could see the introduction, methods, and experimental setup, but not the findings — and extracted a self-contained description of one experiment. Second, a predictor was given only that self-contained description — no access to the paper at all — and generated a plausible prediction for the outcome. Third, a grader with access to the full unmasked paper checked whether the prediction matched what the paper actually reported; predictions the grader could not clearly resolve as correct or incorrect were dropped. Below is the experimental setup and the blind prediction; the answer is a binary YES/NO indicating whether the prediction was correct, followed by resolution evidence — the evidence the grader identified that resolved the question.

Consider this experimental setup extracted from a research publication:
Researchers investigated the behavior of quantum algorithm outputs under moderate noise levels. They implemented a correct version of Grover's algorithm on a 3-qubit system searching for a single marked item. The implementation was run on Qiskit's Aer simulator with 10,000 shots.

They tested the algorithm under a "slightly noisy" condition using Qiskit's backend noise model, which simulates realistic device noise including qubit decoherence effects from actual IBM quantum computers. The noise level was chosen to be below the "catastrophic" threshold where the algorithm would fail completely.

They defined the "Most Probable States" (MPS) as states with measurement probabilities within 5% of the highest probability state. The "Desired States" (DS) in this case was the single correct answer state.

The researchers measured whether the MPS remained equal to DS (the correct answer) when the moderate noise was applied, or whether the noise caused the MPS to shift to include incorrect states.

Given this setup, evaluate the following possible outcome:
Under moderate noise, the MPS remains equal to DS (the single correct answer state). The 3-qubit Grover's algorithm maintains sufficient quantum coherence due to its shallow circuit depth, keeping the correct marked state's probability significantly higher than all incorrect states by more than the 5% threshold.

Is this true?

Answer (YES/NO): YES